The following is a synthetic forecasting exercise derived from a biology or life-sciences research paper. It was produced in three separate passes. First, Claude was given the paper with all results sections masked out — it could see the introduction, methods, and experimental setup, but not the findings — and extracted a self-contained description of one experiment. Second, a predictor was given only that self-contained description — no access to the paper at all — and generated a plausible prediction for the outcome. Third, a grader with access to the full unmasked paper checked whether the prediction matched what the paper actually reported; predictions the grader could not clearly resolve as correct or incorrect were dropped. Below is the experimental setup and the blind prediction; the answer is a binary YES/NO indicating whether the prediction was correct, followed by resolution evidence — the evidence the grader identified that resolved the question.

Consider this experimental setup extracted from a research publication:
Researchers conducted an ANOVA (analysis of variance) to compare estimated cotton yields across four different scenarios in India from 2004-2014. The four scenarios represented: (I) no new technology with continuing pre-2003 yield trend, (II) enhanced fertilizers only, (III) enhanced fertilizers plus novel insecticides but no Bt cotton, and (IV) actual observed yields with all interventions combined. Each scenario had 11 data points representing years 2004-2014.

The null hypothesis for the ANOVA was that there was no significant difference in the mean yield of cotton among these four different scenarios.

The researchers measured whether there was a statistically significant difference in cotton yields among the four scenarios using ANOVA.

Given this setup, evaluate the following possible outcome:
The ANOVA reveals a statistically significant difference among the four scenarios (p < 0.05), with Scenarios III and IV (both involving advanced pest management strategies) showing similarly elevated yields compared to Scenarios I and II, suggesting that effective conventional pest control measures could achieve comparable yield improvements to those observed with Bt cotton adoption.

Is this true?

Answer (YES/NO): NO